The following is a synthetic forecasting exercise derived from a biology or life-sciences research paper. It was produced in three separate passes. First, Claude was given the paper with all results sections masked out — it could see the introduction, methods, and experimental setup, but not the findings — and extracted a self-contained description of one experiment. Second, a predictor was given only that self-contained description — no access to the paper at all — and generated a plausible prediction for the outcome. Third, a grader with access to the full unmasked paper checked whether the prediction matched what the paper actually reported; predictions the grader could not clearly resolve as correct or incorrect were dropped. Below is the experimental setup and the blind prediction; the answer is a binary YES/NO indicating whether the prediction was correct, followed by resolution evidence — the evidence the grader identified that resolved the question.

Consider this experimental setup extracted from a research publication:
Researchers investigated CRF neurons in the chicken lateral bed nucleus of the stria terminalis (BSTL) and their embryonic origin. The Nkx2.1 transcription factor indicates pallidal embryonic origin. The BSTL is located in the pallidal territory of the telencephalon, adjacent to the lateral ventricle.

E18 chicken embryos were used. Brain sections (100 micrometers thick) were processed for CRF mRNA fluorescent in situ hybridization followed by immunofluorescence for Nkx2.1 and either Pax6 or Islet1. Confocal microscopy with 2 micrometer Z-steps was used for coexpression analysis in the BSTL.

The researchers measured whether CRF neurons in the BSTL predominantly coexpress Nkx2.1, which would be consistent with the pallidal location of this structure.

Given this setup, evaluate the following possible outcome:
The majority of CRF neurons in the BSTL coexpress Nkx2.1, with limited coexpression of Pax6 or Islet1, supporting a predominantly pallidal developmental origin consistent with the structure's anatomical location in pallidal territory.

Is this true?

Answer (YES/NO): NO